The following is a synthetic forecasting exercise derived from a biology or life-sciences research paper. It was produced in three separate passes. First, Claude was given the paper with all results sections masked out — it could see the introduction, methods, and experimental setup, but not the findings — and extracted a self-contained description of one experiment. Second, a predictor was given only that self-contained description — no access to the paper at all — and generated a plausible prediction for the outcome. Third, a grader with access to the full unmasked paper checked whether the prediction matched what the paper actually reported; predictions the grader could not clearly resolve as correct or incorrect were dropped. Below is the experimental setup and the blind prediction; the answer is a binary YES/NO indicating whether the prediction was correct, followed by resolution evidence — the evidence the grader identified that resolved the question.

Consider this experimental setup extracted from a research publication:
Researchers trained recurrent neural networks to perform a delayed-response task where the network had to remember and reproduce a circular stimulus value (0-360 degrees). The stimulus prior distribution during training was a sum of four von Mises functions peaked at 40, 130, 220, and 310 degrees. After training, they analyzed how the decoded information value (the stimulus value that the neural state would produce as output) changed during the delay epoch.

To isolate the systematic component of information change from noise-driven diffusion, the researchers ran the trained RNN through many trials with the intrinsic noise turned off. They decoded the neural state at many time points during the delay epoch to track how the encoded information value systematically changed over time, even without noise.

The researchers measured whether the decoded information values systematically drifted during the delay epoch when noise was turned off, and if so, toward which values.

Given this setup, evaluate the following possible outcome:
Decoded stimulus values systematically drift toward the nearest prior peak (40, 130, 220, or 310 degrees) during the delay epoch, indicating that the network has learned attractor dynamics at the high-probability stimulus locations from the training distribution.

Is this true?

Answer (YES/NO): YES